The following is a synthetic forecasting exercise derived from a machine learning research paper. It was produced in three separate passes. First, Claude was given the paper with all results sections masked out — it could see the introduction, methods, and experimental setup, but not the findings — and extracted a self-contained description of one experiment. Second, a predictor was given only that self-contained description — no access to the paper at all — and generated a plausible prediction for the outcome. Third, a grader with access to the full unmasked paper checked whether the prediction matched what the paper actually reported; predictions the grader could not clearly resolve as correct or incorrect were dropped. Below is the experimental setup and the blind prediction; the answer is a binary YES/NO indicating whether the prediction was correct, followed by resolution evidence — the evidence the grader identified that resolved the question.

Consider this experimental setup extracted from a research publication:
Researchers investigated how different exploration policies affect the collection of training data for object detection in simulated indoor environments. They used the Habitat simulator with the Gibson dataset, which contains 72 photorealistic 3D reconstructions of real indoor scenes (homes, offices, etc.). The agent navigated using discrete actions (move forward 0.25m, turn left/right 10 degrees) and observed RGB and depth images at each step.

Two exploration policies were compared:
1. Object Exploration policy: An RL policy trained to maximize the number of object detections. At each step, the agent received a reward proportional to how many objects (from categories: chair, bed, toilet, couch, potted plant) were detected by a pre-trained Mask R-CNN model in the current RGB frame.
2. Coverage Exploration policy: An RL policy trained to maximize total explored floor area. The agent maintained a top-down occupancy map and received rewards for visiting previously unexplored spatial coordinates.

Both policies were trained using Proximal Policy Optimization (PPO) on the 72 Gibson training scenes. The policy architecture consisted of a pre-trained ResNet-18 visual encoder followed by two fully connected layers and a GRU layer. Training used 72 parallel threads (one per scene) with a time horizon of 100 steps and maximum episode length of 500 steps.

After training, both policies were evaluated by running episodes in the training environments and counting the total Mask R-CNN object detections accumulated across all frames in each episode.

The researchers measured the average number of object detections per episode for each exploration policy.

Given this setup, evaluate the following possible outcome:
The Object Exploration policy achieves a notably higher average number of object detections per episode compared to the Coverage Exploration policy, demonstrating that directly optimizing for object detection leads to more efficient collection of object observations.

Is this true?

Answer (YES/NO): YES